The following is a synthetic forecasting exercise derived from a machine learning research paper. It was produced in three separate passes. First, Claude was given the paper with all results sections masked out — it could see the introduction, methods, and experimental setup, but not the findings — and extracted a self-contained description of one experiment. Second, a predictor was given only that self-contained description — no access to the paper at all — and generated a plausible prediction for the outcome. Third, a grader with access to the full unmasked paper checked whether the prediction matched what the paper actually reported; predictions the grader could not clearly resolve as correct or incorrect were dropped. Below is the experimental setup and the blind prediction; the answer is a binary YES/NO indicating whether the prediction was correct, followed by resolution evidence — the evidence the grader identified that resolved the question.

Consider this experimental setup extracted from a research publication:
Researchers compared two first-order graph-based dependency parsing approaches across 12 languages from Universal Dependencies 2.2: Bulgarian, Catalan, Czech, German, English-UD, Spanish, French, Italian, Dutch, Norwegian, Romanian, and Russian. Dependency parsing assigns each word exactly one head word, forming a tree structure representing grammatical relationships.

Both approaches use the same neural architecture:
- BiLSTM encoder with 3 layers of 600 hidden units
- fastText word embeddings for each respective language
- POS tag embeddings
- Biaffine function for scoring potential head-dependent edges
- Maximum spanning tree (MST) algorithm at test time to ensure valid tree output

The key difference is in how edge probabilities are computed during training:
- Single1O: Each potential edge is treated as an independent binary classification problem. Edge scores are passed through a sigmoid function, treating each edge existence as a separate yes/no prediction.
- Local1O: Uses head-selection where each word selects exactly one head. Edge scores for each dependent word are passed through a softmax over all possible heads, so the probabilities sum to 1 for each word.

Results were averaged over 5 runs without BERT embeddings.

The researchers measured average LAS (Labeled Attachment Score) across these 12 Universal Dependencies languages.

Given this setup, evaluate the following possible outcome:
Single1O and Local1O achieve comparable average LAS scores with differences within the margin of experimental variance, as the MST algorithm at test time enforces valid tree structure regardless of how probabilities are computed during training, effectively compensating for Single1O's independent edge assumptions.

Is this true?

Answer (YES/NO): YES